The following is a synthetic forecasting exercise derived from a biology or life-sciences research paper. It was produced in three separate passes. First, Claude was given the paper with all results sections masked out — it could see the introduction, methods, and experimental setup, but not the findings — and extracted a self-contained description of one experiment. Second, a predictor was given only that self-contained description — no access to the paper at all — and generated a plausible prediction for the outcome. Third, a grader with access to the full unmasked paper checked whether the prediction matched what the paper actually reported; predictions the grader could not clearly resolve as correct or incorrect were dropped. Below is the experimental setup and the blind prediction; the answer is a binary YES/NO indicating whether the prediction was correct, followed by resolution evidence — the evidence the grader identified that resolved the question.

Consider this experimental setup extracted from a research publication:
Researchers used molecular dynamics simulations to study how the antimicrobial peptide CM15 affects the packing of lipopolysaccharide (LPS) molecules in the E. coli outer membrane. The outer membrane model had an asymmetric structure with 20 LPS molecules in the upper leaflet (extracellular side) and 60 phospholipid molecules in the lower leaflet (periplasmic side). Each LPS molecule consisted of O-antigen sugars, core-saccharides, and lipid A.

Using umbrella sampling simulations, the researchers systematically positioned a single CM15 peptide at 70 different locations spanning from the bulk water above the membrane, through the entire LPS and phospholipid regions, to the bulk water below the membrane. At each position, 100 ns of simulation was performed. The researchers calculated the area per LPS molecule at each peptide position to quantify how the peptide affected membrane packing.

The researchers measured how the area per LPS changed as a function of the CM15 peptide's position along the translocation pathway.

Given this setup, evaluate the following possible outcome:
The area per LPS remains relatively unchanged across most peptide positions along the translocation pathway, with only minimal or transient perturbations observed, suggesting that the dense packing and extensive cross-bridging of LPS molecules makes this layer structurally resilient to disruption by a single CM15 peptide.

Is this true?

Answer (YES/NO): NO